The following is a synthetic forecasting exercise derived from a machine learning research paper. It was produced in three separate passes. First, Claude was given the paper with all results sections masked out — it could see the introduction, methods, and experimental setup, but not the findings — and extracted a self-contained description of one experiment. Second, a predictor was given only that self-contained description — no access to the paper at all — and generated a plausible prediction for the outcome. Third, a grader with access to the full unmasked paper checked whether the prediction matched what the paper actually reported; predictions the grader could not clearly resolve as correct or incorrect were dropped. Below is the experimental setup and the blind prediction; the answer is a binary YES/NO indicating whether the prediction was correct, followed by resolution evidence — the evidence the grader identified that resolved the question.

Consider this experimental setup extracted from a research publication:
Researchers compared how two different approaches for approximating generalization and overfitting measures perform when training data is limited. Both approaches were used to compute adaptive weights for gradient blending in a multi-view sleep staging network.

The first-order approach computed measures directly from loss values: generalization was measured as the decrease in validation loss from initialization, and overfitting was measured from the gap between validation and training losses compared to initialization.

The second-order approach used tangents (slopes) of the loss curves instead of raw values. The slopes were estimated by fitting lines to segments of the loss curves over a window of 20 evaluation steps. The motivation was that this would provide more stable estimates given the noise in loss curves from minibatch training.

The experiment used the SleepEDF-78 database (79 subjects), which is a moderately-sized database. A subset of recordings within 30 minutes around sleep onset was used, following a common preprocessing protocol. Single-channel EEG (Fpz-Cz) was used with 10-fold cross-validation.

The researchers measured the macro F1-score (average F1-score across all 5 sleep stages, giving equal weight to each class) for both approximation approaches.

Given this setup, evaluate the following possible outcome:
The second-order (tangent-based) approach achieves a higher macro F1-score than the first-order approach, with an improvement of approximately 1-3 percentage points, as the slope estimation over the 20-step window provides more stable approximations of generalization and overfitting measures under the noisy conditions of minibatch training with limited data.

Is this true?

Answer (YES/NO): NO